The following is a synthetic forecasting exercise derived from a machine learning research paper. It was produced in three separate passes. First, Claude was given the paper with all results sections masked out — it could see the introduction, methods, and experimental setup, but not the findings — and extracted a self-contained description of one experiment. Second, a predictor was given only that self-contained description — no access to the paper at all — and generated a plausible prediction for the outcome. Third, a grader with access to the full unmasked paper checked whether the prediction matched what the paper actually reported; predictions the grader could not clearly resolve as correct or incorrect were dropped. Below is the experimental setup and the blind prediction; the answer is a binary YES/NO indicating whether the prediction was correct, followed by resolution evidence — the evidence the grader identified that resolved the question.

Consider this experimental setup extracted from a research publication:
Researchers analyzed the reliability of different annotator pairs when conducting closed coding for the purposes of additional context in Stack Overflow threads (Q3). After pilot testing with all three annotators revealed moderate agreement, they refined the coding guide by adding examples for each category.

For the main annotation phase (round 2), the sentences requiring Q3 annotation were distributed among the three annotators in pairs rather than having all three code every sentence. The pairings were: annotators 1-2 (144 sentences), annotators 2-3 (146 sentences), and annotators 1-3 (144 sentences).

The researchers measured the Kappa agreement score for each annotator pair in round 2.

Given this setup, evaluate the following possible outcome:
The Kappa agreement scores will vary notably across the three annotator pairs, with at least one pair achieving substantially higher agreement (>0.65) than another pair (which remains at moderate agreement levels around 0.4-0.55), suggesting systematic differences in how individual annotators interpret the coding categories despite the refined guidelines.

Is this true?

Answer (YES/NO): NO